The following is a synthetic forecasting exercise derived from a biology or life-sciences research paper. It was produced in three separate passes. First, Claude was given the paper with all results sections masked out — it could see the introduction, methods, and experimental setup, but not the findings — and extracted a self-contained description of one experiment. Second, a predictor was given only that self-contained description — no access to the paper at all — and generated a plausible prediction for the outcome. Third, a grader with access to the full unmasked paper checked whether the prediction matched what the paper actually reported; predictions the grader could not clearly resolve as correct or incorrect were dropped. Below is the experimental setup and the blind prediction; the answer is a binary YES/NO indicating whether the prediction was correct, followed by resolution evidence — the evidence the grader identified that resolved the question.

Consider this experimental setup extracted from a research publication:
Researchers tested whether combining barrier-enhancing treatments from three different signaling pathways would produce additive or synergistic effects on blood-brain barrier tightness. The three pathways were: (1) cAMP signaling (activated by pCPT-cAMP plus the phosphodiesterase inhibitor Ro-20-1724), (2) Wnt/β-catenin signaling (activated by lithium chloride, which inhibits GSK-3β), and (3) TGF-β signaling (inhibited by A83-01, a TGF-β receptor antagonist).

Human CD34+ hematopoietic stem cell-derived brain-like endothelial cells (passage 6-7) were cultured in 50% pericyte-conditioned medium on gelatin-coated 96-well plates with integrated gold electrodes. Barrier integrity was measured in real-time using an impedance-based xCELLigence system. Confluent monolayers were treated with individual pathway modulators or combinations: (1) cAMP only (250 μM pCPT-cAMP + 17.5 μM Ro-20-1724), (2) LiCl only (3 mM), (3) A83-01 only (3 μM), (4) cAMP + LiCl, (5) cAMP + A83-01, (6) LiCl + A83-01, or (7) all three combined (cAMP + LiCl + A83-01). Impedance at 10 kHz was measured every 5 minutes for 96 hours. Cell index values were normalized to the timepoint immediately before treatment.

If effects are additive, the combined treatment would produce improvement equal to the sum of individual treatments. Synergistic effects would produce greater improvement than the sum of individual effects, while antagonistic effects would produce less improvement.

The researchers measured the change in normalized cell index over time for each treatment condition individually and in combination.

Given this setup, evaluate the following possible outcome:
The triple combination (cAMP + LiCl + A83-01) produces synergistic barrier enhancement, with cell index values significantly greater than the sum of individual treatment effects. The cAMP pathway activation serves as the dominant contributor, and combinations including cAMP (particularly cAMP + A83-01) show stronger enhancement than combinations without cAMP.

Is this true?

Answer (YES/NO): NO